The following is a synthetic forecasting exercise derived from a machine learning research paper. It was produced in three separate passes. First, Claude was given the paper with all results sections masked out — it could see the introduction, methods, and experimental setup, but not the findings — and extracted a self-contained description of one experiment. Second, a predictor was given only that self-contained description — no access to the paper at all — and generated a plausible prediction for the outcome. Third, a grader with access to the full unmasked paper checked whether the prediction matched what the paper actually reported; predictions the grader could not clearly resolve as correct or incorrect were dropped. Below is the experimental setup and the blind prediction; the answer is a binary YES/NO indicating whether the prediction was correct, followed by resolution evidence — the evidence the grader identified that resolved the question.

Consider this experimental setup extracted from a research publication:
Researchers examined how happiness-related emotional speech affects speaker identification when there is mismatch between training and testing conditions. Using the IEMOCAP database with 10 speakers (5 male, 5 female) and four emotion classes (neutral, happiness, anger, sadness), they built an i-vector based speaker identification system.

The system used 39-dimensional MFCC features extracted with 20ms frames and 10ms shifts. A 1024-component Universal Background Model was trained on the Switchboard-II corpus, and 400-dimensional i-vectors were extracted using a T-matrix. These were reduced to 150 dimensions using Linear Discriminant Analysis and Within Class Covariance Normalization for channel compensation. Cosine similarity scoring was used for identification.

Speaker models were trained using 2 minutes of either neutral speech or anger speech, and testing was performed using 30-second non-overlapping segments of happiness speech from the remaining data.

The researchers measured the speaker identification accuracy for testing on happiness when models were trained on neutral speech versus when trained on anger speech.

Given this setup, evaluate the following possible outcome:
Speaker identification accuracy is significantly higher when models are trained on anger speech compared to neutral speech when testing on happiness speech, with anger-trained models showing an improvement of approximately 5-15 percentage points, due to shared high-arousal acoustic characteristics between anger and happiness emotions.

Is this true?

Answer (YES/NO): NO